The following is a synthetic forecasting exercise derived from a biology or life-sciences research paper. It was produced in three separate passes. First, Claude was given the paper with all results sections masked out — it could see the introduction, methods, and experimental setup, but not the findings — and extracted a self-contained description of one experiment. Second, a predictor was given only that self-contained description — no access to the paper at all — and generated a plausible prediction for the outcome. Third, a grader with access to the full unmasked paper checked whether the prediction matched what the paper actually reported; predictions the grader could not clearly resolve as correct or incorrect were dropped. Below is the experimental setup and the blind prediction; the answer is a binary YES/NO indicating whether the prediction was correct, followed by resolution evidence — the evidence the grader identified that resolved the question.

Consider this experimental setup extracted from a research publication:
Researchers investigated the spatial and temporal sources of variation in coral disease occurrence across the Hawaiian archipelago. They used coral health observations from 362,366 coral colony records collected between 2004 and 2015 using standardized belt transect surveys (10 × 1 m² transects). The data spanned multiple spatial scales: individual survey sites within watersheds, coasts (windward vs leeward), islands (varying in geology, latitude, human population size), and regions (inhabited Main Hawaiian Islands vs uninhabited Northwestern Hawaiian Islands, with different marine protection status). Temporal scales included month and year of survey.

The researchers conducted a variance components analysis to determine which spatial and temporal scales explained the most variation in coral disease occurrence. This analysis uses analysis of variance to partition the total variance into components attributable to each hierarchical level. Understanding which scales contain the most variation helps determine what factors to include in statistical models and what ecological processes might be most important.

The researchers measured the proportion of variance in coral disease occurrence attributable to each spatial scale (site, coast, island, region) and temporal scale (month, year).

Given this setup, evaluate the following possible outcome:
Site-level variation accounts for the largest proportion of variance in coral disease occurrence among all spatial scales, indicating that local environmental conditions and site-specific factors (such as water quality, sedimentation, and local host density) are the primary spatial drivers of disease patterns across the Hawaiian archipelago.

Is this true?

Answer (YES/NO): YES